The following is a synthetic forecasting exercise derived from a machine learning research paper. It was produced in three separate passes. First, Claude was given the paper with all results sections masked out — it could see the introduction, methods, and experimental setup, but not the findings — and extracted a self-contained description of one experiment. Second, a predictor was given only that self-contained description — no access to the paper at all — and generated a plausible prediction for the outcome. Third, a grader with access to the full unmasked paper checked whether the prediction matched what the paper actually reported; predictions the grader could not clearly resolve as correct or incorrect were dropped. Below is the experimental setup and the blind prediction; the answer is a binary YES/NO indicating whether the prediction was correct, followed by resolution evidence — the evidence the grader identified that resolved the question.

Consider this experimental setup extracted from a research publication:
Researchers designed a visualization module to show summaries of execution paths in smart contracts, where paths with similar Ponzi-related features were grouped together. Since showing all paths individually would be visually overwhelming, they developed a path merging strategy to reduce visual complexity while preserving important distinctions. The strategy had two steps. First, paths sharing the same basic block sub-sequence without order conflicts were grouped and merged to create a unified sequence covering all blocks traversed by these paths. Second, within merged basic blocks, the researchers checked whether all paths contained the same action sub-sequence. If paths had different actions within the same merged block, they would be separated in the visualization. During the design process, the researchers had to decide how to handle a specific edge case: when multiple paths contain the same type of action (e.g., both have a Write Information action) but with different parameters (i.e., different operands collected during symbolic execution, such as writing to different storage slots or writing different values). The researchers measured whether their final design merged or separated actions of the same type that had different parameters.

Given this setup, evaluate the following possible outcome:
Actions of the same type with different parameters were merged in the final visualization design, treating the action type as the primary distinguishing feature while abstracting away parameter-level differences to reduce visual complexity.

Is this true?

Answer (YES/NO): NO